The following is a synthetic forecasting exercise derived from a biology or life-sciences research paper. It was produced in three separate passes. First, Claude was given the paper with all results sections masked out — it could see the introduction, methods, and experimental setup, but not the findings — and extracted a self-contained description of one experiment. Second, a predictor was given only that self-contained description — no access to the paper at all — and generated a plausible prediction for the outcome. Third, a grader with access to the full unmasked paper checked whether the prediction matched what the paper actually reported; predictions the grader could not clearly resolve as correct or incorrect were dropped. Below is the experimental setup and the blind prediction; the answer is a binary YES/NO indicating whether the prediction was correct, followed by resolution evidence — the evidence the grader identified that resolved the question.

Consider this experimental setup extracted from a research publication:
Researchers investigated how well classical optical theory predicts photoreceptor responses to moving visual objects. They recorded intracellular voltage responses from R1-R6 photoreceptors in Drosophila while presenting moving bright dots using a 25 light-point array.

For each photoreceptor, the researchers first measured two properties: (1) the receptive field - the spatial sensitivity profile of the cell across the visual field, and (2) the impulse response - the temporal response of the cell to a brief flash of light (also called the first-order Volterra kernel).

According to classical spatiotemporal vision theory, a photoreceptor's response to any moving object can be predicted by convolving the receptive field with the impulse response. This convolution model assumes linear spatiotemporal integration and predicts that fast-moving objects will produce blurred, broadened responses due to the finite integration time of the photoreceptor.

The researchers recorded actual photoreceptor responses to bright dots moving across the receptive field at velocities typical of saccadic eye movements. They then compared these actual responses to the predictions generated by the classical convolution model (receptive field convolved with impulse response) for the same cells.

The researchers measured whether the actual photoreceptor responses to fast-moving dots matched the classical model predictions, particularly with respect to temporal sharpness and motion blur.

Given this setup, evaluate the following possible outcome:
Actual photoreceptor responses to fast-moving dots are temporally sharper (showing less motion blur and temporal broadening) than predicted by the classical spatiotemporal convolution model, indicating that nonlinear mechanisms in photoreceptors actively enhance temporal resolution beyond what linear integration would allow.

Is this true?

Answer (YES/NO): YES